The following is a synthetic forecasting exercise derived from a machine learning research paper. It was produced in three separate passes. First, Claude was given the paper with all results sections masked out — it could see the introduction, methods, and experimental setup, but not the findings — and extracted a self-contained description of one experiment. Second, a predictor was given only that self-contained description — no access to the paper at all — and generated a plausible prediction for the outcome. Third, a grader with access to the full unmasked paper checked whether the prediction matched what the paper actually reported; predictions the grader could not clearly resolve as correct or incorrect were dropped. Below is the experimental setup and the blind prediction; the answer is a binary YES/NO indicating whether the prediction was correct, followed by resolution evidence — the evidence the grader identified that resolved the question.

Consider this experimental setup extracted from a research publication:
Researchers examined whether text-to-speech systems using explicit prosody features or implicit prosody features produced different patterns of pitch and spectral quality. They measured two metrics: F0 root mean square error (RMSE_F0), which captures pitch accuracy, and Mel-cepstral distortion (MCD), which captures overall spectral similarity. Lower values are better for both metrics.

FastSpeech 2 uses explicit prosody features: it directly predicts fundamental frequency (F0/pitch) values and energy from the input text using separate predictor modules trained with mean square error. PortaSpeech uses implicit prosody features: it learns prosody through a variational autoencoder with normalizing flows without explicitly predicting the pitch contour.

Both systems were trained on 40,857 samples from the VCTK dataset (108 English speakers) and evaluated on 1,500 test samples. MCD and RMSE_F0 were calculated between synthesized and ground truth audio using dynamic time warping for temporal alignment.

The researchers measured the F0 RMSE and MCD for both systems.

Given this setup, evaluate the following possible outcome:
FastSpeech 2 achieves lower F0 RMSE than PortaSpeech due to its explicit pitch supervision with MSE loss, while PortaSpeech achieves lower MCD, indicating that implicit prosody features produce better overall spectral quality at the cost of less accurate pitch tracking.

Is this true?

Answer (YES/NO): YES